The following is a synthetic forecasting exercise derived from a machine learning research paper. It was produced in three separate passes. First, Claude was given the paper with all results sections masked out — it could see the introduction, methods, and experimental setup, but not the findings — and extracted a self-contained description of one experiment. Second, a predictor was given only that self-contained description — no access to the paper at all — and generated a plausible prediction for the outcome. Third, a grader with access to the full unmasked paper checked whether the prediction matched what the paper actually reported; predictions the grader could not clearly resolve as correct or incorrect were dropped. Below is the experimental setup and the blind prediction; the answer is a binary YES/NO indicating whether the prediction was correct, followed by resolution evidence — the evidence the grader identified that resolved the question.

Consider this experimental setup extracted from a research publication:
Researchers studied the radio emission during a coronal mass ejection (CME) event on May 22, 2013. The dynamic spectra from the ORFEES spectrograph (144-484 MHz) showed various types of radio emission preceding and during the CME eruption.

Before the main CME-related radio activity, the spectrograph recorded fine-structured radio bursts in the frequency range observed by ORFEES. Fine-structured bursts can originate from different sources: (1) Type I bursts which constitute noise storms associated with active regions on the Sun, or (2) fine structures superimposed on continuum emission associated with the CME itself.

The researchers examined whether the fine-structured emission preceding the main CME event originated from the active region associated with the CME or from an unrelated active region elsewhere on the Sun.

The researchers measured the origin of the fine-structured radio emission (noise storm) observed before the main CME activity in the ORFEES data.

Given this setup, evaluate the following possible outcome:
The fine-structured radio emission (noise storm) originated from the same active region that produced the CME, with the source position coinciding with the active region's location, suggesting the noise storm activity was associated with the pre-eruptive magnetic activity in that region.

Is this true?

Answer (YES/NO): NO